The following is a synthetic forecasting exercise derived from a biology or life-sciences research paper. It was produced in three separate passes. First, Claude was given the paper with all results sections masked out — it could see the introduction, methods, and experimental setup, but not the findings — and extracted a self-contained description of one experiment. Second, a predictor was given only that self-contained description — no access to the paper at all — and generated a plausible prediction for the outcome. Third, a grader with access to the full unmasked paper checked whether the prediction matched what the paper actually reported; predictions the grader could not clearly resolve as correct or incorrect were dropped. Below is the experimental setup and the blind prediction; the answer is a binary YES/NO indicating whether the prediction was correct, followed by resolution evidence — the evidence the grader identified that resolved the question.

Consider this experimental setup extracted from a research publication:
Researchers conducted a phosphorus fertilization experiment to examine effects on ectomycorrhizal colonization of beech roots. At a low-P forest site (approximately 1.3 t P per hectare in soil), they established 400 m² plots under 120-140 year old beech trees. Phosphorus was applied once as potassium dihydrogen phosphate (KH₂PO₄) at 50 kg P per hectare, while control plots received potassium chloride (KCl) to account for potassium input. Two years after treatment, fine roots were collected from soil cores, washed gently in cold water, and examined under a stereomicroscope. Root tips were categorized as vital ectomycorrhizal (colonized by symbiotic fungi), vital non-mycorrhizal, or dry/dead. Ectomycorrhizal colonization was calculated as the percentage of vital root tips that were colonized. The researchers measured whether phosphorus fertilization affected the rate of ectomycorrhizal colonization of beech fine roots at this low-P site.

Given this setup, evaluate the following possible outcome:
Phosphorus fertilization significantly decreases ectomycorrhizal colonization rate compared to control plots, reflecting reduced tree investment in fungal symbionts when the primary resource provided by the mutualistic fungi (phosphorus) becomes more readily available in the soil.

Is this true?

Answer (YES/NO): NO